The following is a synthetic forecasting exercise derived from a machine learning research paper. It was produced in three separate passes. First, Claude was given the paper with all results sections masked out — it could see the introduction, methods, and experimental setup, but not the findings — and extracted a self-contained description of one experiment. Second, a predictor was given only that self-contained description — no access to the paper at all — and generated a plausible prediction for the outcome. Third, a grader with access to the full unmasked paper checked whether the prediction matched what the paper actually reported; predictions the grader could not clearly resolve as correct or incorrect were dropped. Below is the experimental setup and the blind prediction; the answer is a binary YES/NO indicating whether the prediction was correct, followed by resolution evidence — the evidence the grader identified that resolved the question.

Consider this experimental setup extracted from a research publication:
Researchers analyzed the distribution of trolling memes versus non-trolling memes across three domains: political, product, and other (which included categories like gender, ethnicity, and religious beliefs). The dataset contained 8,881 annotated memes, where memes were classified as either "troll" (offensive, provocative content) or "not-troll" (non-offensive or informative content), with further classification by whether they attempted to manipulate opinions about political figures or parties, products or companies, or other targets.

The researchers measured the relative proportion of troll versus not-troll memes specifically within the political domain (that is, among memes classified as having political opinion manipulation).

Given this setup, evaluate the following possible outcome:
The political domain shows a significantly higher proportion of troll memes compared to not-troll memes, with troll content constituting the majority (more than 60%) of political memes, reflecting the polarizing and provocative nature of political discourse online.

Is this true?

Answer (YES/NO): NO